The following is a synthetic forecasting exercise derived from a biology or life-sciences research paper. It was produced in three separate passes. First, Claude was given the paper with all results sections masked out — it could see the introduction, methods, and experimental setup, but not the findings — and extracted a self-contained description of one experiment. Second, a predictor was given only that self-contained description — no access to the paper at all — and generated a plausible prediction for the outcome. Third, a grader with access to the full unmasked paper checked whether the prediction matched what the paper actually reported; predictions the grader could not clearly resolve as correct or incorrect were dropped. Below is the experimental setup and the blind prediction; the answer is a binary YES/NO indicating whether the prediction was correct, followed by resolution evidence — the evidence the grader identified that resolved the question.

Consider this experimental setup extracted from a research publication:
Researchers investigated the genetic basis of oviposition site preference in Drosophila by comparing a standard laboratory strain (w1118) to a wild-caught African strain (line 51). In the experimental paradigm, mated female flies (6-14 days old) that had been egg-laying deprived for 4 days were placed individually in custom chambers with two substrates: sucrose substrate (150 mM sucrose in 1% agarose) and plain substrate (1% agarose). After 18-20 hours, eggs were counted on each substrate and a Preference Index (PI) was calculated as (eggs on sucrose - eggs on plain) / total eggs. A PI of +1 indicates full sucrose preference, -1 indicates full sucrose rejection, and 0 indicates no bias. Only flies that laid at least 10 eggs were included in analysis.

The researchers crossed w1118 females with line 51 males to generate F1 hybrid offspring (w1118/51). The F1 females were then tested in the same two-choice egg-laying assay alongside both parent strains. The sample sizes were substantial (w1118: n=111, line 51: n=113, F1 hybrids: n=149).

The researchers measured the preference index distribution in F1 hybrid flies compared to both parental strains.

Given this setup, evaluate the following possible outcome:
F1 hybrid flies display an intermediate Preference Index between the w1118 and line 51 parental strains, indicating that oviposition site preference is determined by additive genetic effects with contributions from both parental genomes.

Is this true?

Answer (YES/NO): NO